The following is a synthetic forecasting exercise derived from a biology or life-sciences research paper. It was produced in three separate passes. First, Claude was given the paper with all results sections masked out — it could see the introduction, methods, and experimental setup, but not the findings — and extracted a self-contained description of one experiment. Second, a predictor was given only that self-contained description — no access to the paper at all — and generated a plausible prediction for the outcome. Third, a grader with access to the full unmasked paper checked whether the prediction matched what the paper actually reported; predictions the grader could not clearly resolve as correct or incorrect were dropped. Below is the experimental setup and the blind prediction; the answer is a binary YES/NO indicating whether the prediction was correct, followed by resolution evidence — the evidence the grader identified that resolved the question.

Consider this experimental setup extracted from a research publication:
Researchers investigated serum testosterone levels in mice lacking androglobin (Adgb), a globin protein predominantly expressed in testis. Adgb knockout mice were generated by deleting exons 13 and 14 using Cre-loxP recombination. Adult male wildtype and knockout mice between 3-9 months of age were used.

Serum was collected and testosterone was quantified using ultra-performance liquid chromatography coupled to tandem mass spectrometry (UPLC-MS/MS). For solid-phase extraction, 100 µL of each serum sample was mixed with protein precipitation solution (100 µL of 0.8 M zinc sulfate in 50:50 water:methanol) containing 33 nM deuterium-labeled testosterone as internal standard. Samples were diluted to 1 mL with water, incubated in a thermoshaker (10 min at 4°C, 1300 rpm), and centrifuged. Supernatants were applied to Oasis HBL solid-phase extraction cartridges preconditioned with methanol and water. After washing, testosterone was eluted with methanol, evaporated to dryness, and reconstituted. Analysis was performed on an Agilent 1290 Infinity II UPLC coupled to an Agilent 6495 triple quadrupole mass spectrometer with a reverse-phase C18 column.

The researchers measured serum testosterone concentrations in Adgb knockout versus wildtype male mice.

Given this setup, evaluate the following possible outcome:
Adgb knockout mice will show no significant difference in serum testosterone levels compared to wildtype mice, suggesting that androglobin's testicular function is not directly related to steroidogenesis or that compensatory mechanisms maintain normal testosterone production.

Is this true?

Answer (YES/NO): NO